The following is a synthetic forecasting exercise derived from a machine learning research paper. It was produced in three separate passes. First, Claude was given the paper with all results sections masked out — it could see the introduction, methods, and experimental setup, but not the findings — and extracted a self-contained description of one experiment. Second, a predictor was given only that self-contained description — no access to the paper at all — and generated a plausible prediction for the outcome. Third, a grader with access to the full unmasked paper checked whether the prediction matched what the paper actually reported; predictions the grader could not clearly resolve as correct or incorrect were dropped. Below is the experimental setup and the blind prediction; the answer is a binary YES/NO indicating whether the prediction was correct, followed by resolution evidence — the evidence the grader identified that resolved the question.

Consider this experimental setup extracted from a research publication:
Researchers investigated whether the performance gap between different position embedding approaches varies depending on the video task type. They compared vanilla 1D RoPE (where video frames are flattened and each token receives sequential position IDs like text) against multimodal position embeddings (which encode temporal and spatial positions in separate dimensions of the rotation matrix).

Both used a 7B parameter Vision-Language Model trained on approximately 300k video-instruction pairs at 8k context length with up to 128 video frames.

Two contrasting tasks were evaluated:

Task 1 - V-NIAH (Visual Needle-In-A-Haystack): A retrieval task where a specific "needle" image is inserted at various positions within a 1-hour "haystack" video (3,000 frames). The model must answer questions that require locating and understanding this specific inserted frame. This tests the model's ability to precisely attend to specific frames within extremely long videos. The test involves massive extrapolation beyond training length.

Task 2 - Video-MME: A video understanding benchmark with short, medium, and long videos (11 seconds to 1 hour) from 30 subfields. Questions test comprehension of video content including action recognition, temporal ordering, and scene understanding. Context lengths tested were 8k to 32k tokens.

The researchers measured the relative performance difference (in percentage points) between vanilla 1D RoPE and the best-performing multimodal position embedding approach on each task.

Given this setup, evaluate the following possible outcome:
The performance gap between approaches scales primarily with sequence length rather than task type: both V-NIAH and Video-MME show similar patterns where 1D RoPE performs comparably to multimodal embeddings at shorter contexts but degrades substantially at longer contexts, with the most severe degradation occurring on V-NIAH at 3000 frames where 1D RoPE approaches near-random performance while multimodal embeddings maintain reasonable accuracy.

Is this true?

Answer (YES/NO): NO